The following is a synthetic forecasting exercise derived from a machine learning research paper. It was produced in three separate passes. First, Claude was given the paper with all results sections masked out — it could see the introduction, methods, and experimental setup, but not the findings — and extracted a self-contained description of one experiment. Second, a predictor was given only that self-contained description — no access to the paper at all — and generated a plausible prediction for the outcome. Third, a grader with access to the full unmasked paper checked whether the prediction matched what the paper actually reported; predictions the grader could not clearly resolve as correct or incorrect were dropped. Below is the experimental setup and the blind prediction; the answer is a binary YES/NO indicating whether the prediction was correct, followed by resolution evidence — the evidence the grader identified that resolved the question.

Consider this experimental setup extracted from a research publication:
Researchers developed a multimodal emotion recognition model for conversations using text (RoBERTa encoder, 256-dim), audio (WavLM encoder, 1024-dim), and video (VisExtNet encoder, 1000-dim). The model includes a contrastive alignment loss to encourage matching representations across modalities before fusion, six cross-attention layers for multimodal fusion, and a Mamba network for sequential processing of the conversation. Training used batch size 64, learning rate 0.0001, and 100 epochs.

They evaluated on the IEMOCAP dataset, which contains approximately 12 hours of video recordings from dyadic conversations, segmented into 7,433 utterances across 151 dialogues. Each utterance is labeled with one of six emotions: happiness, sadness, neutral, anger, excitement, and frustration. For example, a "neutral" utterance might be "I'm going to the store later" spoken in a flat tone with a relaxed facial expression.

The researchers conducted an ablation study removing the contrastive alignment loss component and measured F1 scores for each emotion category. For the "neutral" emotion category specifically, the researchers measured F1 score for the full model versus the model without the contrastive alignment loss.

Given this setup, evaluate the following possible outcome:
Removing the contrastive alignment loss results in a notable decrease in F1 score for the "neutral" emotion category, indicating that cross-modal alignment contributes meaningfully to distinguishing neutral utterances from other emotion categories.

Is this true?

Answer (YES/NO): NO